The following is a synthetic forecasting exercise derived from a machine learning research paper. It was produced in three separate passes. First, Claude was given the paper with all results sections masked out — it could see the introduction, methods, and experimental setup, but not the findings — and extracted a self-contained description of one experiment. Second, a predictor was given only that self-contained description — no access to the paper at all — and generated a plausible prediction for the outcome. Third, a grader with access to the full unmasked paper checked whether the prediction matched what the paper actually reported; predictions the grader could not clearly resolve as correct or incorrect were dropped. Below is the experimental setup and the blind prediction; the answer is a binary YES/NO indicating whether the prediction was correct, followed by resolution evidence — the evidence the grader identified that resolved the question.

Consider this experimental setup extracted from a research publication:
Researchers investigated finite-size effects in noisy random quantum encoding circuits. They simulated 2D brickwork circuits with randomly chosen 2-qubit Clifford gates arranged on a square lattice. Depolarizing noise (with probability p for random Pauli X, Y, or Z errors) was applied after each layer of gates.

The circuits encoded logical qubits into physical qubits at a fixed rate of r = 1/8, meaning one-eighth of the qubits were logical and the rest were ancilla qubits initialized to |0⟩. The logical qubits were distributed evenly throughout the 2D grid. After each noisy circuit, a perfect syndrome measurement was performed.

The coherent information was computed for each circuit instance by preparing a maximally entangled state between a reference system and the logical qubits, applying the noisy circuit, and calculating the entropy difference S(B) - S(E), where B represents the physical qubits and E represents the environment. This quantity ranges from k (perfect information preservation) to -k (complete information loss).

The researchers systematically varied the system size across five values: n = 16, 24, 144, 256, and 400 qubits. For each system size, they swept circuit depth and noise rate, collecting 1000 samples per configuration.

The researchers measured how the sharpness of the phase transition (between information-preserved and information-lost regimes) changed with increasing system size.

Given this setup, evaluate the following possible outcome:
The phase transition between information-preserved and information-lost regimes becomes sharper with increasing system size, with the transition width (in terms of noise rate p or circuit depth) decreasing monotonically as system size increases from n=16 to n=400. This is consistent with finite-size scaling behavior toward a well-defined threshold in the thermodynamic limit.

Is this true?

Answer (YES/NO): YES